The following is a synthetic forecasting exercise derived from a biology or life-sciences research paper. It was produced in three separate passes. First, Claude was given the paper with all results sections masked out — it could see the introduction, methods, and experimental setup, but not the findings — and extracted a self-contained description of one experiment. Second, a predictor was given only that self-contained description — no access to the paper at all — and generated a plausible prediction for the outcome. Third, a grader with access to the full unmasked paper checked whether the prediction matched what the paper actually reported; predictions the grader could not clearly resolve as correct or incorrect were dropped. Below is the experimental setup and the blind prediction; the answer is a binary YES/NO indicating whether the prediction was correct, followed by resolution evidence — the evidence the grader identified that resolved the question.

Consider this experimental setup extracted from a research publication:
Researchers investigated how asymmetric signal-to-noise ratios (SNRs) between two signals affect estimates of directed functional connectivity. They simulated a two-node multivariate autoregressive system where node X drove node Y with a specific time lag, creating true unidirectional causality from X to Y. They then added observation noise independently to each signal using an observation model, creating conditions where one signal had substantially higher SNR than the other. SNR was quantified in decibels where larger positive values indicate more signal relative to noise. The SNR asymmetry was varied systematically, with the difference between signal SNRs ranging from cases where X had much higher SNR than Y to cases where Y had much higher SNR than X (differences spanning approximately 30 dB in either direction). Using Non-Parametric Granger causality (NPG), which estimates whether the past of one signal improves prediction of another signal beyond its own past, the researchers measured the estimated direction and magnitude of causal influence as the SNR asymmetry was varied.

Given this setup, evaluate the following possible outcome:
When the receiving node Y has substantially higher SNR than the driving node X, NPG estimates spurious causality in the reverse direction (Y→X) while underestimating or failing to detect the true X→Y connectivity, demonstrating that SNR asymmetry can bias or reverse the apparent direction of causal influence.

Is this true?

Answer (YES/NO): YES